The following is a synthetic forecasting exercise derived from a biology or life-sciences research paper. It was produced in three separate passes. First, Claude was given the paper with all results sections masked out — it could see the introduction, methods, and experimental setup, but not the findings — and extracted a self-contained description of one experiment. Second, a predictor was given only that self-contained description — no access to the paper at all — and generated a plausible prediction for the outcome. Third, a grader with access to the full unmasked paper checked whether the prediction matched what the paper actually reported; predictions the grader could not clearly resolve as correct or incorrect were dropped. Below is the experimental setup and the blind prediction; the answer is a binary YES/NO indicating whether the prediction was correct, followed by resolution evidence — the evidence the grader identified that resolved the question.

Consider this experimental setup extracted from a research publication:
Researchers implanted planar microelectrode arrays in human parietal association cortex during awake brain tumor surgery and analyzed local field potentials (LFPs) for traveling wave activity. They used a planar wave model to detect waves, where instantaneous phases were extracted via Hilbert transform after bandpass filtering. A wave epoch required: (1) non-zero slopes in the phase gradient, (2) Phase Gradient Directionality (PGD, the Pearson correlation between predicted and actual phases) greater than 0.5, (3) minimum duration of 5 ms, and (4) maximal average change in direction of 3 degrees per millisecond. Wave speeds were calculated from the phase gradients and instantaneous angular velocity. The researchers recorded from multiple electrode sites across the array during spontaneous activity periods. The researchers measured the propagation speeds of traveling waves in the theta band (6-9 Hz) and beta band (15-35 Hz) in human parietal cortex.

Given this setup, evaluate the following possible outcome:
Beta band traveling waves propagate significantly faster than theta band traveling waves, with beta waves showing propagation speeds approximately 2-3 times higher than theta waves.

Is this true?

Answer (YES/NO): NO